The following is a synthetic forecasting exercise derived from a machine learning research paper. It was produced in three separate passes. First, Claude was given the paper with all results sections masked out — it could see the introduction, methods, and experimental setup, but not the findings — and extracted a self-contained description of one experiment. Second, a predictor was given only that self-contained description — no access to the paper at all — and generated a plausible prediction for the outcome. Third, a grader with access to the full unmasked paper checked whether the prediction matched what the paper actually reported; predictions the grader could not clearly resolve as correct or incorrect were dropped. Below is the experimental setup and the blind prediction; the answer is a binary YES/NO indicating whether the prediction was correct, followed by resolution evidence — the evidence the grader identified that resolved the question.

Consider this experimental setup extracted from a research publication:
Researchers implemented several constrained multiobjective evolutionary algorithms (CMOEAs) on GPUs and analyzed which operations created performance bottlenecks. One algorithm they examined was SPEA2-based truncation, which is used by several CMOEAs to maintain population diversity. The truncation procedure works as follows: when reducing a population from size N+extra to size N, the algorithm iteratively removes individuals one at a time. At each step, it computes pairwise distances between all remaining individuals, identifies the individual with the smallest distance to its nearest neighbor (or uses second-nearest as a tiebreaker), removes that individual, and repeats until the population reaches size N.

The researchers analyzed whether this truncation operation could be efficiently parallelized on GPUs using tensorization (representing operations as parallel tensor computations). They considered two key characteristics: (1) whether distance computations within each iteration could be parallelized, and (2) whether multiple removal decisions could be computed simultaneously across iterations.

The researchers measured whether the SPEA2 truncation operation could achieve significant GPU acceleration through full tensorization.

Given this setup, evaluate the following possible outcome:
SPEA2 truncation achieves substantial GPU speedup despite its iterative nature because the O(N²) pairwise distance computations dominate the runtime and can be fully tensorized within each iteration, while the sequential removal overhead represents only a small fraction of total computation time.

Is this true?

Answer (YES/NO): NO